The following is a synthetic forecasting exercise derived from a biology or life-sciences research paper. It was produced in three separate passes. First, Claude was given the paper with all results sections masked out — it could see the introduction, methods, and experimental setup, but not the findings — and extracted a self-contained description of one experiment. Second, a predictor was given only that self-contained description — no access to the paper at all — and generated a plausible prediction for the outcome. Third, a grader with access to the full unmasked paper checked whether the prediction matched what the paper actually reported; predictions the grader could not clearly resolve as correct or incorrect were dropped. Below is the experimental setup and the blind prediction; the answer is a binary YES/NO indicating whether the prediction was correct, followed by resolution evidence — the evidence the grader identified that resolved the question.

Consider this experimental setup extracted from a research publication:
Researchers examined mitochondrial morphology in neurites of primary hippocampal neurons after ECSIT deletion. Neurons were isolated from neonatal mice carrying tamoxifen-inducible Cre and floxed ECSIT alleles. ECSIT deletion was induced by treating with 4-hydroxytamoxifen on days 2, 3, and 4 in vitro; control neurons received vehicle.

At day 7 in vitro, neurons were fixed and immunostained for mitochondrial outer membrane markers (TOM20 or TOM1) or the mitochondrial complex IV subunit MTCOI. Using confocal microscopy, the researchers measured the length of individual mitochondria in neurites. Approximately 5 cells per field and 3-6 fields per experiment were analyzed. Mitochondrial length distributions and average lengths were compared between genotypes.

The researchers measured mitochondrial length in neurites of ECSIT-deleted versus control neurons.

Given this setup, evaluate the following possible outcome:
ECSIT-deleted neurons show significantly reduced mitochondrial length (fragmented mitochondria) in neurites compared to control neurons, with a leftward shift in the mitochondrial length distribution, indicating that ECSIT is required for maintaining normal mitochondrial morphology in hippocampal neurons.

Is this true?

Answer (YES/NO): YES